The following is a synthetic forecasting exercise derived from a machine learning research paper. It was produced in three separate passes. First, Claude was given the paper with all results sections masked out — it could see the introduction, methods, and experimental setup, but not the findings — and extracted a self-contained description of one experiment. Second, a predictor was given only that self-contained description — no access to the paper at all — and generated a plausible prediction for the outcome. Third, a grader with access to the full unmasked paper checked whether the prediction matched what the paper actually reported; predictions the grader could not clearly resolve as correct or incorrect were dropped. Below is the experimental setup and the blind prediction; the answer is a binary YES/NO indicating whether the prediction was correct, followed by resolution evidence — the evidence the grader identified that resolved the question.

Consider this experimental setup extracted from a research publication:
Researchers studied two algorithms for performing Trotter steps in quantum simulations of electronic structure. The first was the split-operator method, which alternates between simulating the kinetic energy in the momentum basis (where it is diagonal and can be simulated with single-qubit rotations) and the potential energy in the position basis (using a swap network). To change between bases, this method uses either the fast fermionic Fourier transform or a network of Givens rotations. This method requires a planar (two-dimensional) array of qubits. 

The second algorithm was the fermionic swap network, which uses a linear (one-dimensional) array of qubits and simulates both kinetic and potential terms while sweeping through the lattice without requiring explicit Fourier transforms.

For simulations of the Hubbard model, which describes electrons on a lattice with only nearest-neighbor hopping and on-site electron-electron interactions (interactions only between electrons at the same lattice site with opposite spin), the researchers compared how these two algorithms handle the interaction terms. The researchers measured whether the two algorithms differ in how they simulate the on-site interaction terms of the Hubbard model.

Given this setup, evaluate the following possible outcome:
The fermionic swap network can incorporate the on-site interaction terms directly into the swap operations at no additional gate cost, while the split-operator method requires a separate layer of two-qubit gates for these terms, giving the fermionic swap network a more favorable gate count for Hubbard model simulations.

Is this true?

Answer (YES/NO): NO